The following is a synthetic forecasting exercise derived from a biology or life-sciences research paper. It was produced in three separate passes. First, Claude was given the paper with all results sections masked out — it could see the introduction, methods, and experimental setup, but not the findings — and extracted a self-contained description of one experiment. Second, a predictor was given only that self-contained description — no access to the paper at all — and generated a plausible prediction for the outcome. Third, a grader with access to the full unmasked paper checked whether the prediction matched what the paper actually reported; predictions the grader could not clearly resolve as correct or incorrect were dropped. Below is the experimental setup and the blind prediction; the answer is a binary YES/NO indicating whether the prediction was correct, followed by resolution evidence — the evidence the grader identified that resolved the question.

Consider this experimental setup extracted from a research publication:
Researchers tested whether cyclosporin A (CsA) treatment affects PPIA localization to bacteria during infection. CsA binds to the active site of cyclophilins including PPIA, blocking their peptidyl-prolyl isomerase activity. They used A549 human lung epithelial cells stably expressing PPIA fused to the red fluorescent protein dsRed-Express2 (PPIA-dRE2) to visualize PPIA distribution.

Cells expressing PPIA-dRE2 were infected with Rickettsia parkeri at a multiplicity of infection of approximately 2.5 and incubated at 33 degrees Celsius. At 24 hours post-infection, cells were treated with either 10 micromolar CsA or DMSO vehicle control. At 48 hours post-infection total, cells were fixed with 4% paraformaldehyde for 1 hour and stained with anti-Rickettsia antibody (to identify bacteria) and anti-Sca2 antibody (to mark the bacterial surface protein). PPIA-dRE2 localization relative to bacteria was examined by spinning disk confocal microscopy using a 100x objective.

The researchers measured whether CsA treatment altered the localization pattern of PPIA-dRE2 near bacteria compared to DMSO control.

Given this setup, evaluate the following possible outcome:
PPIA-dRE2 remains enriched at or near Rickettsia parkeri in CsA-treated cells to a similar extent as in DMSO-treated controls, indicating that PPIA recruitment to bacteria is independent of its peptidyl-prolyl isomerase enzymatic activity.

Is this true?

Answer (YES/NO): NO